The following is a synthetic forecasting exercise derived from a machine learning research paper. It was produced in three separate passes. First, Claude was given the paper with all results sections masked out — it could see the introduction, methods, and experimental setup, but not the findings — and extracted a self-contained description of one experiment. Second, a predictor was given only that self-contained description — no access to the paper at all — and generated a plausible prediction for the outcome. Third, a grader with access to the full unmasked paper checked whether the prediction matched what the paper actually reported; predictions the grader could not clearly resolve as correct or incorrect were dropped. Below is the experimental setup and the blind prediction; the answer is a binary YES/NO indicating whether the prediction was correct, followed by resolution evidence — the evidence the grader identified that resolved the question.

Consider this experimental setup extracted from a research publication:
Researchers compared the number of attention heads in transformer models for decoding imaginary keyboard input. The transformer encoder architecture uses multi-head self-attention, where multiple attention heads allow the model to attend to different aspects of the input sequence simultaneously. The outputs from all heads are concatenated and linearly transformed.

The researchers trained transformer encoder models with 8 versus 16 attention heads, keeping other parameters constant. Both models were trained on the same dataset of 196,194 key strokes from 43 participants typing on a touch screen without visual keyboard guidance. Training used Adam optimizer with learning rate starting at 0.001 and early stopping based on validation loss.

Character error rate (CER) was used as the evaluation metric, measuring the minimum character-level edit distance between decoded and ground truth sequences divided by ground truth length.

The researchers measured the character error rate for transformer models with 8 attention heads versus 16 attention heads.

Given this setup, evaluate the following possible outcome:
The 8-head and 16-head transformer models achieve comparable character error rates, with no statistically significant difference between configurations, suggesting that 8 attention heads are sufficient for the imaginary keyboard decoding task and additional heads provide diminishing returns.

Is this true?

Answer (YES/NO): NO